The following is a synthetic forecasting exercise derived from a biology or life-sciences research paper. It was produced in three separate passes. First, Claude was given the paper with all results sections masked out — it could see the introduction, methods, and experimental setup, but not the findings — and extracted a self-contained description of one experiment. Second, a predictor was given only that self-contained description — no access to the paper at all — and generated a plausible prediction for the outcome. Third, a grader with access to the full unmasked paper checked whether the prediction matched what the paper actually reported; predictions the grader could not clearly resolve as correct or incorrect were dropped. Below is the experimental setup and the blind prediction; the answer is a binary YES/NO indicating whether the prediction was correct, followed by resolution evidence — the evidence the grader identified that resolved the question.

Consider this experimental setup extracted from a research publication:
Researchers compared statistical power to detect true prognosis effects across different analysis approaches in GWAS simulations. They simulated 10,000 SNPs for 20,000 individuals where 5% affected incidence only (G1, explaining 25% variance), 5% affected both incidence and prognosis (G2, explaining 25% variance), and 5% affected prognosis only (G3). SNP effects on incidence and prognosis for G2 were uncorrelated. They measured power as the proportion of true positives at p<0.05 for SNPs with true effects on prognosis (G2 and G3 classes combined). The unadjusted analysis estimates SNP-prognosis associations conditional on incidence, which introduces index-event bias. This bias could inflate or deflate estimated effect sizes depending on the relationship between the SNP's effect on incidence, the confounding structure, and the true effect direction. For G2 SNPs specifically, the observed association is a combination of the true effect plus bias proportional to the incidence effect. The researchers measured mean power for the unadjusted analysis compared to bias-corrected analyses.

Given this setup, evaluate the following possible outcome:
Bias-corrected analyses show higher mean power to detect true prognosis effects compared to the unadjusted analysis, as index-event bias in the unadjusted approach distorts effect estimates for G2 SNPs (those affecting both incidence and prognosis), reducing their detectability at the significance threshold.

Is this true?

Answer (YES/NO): NO